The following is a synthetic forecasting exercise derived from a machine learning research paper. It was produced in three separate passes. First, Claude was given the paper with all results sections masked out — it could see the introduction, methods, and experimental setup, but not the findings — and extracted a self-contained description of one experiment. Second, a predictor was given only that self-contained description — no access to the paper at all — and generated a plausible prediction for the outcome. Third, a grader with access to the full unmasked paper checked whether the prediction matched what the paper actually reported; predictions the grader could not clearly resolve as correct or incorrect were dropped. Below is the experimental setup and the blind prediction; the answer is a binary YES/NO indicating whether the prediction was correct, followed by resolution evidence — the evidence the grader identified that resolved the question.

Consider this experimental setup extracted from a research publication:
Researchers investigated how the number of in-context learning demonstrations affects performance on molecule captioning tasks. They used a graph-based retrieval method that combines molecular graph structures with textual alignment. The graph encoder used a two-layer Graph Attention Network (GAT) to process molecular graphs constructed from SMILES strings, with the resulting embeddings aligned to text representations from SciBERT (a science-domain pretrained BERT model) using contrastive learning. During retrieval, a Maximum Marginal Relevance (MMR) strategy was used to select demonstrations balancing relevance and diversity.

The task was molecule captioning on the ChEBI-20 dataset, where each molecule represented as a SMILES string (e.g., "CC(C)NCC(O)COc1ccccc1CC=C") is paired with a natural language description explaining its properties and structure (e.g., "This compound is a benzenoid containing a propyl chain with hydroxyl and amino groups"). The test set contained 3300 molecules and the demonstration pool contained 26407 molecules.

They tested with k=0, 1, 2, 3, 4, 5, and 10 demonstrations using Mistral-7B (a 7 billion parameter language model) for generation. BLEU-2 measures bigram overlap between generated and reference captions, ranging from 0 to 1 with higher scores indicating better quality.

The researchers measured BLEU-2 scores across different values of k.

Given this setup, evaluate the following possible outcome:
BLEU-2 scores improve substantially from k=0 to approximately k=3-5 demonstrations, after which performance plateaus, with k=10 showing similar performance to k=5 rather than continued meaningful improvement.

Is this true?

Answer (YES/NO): NO